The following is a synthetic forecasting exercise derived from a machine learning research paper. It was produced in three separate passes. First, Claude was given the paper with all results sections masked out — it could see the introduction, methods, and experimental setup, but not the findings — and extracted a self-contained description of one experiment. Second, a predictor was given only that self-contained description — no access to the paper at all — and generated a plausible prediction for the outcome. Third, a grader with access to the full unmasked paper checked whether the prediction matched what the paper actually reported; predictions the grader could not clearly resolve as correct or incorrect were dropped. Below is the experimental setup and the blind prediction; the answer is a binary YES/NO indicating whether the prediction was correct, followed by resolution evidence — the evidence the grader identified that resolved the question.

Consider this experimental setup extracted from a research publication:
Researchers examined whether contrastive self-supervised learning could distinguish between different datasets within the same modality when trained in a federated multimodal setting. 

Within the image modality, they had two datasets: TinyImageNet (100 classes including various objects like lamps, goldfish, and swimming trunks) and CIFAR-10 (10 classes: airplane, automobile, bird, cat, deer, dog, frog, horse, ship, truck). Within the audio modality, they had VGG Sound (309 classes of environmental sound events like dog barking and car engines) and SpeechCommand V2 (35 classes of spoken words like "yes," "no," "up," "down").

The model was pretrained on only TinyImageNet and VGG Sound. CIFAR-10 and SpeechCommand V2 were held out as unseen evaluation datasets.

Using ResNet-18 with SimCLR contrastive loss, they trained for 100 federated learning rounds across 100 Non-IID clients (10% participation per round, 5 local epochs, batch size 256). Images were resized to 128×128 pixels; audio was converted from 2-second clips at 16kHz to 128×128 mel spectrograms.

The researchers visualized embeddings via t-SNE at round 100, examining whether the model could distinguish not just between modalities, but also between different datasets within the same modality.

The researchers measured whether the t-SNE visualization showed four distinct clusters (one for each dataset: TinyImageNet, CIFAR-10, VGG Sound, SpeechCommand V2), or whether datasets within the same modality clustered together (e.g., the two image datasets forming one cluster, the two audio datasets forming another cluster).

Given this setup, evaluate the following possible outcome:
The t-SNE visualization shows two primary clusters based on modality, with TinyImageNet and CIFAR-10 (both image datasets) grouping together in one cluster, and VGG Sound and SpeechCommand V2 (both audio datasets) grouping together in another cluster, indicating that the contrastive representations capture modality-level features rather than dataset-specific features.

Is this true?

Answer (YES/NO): NO